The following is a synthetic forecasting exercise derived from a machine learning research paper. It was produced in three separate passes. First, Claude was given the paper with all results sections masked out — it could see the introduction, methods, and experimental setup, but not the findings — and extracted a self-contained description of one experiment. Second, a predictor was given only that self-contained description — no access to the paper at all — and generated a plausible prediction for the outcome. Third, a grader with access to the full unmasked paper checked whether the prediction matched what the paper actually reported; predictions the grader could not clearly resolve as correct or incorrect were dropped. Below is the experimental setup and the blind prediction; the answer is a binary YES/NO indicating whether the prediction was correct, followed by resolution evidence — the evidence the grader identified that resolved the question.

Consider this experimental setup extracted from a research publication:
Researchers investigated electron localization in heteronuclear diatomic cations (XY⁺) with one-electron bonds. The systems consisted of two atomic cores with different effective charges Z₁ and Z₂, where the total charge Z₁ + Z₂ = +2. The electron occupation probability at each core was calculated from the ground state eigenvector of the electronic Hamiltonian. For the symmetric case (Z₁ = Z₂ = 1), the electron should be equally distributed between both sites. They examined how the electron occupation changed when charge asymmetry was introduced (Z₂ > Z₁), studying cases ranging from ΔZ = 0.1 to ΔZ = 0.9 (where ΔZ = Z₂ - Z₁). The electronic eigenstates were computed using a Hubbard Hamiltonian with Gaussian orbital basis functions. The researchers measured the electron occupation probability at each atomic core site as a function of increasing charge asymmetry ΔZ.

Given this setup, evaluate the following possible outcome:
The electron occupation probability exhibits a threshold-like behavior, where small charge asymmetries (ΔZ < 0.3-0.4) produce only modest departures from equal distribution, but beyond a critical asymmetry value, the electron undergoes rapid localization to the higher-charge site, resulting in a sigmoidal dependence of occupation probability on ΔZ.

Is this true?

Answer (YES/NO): NO